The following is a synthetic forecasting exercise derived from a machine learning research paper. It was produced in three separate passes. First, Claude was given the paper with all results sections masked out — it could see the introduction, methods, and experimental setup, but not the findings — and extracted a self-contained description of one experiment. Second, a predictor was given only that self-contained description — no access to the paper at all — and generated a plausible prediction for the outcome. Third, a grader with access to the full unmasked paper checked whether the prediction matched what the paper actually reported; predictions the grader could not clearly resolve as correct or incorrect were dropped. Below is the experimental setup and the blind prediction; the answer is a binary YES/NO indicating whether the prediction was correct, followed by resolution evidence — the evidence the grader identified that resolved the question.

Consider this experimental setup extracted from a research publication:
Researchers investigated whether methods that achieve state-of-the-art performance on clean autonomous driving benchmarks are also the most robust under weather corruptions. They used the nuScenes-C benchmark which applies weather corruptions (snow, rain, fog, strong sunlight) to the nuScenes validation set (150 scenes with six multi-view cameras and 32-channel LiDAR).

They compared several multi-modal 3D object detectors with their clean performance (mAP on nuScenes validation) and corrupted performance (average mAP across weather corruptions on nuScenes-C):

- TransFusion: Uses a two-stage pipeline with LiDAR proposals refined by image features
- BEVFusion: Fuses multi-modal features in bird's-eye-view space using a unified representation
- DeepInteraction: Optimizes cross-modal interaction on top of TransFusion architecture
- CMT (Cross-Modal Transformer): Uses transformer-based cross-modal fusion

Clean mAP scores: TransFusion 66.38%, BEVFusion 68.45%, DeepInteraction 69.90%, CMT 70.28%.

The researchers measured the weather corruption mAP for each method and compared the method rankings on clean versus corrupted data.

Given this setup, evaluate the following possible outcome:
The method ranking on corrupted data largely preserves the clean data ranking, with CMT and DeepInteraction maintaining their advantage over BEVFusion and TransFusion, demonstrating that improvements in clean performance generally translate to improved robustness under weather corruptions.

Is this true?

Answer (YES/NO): YES